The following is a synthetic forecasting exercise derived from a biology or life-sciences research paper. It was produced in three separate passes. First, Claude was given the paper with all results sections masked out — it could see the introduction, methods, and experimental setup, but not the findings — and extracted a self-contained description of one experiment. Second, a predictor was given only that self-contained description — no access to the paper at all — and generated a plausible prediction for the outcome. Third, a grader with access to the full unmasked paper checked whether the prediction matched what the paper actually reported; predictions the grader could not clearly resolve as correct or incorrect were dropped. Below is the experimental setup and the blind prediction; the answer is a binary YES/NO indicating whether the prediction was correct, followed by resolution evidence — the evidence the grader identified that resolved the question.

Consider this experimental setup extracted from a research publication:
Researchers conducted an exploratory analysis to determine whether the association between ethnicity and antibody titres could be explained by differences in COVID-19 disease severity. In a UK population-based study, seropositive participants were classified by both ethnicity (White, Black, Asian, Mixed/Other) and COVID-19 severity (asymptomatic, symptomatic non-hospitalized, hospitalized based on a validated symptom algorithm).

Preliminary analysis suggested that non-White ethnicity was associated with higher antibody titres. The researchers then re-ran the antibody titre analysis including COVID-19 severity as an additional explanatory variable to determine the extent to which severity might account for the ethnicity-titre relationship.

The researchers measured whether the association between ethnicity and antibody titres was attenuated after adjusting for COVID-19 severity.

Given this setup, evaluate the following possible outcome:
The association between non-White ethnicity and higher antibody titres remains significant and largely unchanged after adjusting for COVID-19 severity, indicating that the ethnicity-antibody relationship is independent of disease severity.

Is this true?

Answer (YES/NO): YES